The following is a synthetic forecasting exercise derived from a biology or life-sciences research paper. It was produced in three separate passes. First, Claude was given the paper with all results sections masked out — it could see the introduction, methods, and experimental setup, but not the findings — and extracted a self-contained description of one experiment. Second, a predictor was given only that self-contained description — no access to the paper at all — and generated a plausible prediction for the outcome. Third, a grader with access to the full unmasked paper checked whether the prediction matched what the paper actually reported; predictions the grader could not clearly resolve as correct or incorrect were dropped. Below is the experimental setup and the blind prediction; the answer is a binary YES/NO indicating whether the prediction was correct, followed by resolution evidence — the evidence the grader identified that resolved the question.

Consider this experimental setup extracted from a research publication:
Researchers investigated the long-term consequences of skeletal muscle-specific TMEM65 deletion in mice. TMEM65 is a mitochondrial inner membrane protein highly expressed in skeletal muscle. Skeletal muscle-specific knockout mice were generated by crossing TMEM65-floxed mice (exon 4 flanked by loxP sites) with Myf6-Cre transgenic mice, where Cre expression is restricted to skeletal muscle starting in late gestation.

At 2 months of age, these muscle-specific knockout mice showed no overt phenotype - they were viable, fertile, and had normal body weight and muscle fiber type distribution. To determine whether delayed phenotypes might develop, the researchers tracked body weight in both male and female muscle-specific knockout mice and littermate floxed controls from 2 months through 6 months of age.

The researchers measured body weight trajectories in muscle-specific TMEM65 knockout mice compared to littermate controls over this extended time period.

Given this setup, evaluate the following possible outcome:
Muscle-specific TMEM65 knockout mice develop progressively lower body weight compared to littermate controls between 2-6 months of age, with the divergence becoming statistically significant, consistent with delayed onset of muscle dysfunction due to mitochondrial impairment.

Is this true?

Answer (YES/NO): YES